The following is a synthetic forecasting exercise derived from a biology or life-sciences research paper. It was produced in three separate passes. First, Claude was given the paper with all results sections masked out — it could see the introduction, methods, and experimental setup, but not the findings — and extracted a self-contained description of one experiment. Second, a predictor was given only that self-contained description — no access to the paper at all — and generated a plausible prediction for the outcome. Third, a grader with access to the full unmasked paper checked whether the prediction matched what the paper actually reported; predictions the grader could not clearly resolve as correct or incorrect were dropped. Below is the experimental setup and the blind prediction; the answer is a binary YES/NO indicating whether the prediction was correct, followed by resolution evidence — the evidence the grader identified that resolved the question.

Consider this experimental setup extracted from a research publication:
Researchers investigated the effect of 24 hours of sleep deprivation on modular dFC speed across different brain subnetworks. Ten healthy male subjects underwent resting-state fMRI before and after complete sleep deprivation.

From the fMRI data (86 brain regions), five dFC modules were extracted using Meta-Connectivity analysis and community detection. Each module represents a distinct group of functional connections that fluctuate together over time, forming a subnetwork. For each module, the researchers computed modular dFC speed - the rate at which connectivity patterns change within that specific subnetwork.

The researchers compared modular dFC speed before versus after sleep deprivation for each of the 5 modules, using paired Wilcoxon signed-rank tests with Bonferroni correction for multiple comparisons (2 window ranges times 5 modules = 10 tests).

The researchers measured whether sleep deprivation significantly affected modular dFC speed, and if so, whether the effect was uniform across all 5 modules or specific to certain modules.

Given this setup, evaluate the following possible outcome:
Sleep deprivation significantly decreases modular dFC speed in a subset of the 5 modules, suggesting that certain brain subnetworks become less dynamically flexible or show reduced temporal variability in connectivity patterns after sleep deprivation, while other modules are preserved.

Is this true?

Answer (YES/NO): YES